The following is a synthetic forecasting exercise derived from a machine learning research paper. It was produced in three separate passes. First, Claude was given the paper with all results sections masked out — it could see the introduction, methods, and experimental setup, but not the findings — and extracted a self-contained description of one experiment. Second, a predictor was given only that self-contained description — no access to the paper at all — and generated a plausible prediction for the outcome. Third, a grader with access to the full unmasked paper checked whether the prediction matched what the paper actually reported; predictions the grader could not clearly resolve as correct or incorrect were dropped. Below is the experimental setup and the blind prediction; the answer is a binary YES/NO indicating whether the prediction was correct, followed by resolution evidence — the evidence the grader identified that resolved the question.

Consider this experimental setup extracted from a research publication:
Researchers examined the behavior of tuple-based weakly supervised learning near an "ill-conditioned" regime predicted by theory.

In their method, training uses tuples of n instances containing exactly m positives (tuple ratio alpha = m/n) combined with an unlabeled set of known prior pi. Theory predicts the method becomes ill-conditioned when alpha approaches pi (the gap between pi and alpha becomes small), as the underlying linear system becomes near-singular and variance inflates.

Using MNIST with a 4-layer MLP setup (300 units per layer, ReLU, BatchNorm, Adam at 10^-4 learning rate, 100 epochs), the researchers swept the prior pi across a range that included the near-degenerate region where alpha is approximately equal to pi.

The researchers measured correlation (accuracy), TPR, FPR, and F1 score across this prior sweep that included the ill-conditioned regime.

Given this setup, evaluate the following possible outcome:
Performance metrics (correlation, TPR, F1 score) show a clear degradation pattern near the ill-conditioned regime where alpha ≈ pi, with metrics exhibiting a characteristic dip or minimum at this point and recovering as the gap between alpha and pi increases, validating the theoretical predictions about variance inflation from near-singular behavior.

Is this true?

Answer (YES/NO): NO